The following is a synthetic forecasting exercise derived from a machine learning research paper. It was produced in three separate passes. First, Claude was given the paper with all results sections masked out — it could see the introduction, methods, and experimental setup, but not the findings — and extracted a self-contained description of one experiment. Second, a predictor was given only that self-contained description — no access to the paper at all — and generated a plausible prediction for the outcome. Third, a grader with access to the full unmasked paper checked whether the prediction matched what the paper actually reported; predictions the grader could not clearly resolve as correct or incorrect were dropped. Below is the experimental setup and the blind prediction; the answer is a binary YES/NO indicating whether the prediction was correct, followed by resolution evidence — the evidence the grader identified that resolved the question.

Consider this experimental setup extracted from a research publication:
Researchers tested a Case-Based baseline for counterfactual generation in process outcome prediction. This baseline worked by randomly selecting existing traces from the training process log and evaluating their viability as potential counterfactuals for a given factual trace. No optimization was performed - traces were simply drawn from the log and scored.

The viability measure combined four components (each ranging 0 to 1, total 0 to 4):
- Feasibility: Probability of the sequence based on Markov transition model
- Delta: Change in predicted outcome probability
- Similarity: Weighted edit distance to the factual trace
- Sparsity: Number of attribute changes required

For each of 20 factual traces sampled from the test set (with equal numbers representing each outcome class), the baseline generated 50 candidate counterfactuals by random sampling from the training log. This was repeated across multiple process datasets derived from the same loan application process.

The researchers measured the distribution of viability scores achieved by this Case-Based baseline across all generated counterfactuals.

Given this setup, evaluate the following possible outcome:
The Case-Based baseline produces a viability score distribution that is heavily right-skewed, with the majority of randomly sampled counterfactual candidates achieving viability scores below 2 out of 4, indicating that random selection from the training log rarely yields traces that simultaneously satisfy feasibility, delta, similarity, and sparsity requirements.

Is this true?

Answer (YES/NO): NO